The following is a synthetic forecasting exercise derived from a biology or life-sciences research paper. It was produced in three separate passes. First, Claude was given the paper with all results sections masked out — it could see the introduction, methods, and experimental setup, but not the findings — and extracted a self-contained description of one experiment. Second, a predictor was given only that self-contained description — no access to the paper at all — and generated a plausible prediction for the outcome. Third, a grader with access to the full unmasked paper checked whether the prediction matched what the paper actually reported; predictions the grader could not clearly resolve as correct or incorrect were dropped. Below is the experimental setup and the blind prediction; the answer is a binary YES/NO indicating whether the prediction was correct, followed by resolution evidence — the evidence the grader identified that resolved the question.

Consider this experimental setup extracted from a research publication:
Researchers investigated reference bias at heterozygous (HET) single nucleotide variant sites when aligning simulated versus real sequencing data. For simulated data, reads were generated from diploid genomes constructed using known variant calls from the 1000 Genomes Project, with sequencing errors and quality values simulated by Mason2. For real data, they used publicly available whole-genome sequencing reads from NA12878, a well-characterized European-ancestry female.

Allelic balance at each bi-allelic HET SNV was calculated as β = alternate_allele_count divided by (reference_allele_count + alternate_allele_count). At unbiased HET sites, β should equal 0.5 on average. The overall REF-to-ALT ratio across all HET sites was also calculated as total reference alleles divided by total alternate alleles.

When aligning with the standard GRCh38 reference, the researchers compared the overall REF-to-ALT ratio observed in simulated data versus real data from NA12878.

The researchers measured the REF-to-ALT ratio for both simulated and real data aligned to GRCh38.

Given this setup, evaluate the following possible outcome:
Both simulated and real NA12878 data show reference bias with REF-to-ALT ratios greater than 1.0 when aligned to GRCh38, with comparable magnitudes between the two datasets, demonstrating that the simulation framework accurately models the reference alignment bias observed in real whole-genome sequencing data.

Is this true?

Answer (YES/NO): NO